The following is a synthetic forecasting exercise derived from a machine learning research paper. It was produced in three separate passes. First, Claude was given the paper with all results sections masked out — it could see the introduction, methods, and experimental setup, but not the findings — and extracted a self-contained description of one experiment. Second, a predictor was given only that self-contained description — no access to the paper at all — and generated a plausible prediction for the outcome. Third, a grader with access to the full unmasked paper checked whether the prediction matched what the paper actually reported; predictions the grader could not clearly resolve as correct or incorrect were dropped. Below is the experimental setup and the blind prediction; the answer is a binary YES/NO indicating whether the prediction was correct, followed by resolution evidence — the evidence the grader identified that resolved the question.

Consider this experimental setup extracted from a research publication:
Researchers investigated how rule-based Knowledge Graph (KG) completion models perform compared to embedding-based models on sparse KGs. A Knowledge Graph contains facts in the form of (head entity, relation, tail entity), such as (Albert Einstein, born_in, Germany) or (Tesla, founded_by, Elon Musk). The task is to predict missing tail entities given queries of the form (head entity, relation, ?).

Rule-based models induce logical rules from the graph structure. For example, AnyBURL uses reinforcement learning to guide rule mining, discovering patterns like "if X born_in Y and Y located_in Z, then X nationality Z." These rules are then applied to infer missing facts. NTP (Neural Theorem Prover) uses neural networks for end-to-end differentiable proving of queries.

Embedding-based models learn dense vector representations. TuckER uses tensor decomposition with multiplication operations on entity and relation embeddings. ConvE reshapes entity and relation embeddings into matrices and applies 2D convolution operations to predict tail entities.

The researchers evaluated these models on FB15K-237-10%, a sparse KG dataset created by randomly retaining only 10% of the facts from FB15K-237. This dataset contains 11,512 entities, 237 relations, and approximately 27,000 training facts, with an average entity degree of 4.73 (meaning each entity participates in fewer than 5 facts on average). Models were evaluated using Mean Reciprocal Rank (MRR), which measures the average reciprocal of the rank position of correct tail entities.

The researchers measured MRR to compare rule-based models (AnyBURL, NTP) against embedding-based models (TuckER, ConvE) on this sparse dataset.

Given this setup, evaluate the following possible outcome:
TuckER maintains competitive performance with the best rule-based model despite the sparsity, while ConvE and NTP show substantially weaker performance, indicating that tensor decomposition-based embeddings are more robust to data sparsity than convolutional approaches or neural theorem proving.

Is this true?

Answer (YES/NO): NO